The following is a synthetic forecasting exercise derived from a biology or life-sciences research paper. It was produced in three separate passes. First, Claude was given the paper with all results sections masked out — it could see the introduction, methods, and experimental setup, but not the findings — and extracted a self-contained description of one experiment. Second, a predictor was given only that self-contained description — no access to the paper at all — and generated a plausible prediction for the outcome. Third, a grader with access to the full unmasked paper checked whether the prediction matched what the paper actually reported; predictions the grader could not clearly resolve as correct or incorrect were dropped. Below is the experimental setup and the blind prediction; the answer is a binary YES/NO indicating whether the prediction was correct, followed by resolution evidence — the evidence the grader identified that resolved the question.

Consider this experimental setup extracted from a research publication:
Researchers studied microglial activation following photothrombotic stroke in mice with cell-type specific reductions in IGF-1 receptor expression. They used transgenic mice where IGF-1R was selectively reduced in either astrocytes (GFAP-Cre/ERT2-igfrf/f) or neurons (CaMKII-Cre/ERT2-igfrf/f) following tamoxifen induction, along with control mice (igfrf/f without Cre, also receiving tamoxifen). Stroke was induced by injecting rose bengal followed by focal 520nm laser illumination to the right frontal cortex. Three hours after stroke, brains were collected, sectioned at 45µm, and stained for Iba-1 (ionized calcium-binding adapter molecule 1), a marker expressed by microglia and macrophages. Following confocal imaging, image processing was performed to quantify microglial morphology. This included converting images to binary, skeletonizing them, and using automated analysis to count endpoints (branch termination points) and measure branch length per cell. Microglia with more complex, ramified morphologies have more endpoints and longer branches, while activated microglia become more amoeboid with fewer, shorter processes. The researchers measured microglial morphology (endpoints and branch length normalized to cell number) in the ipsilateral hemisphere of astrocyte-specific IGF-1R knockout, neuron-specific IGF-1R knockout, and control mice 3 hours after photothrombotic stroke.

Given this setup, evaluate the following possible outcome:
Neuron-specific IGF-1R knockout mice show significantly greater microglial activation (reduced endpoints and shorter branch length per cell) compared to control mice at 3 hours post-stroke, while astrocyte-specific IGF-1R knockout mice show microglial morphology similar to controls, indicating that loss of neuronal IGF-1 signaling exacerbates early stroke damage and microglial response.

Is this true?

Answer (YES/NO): NO